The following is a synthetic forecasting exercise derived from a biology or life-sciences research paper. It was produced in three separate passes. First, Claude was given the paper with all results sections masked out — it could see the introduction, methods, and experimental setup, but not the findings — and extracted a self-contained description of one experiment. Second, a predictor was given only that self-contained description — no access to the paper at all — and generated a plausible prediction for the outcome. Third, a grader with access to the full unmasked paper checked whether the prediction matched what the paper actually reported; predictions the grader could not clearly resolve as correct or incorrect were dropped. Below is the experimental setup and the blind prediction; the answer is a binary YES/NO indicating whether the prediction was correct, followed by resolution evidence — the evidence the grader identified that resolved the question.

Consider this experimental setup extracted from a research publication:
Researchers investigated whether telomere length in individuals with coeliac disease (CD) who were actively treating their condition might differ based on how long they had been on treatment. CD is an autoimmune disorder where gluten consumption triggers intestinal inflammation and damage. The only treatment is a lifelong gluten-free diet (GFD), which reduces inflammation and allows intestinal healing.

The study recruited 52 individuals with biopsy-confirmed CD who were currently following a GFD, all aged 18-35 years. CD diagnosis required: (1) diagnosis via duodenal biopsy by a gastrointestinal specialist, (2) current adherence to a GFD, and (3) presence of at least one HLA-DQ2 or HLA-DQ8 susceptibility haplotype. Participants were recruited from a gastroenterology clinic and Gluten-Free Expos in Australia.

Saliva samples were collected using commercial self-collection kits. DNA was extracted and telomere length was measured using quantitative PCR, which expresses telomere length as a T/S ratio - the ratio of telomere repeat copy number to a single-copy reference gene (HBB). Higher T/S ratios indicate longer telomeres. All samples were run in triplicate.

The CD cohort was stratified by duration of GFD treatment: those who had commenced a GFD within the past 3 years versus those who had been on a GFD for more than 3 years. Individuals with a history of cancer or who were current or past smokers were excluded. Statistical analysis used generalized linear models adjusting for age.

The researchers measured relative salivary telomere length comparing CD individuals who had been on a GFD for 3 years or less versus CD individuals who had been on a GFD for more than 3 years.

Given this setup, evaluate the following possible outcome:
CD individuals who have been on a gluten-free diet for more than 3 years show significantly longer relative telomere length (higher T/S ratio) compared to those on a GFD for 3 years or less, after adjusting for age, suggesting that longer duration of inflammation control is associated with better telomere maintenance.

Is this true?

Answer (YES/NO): YES